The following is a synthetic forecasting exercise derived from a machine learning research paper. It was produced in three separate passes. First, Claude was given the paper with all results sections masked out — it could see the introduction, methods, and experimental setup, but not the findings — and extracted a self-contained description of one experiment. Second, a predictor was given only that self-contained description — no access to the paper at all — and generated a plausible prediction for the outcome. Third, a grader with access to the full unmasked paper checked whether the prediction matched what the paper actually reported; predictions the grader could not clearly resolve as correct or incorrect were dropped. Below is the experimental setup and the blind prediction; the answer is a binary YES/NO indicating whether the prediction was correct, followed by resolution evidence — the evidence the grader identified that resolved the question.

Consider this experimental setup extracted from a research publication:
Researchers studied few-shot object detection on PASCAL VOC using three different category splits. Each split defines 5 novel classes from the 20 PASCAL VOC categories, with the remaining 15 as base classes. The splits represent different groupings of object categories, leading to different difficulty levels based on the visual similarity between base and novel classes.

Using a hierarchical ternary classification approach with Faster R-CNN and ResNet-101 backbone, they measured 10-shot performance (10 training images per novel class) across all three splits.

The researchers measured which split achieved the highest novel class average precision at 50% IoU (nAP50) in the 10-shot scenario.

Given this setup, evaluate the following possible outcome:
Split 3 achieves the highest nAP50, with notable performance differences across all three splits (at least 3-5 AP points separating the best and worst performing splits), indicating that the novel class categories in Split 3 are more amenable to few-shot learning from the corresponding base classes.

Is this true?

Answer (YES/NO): NO